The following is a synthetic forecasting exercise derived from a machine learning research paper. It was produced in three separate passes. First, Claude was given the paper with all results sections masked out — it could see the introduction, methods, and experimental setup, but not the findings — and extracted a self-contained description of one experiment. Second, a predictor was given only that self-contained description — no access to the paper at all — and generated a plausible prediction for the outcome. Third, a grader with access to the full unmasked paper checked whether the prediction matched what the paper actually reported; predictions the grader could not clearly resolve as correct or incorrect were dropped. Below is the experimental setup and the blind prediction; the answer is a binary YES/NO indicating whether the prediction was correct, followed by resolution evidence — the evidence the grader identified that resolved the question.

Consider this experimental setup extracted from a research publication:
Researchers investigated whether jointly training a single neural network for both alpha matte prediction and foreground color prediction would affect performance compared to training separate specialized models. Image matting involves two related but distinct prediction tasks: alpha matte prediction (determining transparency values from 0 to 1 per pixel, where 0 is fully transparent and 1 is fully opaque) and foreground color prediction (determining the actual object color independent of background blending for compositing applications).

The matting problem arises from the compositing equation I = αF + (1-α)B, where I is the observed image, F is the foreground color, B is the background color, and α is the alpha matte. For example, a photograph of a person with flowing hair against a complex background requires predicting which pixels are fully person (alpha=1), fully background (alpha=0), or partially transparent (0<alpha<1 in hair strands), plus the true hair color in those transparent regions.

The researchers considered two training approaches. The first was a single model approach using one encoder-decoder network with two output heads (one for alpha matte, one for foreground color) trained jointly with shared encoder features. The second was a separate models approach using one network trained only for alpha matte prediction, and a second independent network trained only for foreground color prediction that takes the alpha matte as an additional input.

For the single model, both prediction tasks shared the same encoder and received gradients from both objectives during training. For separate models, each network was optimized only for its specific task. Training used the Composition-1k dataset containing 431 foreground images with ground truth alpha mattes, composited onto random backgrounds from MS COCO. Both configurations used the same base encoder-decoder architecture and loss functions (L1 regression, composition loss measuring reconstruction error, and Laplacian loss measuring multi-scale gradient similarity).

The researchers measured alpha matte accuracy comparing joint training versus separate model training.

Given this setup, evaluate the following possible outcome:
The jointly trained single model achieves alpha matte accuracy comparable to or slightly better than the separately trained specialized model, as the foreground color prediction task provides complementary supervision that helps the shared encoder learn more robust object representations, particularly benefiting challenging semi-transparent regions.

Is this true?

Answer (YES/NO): NO